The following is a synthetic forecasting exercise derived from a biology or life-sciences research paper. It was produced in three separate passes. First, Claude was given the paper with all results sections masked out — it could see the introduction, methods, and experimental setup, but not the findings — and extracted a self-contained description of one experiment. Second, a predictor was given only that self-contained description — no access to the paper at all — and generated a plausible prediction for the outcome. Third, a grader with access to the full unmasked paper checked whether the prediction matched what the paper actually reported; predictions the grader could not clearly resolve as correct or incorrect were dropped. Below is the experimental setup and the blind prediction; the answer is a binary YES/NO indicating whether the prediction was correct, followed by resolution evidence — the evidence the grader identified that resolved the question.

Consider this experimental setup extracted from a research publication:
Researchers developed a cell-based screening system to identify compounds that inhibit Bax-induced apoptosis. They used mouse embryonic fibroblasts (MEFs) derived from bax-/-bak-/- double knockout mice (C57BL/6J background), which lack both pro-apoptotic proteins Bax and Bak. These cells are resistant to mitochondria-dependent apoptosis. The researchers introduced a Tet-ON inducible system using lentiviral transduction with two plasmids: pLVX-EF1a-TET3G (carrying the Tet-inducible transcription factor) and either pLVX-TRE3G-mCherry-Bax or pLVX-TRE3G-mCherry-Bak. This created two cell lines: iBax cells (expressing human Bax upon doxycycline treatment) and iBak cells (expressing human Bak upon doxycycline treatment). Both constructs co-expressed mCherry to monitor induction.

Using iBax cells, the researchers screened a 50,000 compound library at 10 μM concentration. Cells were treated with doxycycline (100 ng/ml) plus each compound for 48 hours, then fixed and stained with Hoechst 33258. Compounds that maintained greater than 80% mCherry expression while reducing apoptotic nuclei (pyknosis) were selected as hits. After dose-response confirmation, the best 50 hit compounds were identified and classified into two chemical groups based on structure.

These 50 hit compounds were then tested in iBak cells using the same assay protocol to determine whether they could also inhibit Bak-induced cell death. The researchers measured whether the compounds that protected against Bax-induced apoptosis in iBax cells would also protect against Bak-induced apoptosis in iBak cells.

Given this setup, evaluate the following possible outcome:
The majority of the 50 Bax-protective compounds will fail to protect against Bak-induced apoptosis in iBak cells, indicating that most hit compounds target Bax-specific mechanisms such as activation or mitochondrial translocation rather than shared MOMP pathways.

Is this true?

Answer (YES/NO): YES